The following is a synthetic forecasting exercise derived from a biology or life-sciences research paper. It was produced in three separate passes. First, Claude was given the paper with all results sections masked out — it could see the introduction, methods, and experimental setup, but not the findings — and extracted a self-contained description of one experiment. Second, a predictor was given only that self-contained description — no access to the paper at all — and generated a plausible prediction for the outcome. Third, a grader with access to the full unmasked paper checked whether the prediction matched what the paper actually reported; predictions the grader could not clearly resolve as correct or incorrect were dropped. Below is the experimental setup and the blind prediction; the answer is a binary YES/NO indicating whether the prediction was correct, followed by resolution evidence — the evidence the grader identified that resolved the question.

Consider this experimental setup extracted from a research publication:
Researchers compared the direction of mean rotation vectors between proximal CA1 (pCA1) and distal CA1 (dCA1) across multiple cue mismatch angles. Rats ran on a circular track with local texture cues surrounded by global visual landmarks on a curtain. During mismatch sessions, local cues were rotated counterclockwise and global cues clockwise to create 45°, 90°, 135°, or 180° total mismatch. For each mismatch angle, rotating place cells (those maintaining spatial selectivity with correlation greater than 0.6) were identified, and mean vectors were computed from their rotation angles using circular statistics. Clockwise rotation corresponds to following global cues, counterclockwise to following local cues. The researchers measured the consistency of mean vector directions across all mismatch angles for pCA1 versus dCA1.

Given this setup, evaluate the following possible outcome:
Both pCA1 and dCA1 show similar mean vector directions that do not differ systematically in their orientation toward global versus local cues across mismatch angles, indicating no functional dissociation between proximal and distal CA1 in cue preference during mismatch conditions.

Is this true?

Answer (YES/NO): NO